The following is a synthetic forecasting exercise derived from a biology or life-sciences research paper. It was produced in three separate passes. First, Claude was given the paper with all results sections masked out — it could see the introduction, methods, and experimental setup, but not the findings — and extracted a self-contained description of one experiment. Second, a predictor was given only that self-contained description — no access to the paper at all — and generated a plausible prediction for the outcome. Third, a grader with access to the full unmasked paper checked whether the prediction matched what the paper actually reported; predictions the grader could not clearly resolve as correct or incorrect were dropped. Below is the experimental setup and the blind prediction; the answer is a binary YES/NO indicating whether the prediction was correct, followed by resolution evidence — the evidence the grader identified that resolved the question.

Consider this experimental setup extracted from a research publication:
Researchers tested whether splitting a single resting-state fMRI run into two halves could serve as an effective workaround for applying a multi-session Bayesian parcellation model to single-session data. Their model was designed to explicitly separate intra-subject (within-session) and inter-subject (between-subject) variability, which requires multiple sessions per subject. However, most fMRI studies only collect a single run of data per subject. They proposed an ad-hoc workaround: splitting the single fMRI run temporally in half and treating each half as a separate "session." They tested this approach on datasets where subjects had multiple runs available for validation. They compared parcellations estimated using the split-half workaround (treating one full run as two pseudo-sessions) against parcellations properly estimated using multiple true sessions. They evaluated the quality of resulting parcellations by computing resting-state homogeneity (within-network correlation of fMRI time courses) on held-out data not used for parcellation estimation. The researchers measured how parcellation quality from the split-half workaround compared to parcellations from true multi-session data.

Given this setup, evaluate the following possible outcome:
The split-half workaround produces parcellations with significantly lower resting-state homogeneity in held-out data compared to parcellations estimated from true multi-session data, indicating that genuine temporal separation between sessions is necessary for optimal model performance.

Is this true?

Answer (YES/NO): NO